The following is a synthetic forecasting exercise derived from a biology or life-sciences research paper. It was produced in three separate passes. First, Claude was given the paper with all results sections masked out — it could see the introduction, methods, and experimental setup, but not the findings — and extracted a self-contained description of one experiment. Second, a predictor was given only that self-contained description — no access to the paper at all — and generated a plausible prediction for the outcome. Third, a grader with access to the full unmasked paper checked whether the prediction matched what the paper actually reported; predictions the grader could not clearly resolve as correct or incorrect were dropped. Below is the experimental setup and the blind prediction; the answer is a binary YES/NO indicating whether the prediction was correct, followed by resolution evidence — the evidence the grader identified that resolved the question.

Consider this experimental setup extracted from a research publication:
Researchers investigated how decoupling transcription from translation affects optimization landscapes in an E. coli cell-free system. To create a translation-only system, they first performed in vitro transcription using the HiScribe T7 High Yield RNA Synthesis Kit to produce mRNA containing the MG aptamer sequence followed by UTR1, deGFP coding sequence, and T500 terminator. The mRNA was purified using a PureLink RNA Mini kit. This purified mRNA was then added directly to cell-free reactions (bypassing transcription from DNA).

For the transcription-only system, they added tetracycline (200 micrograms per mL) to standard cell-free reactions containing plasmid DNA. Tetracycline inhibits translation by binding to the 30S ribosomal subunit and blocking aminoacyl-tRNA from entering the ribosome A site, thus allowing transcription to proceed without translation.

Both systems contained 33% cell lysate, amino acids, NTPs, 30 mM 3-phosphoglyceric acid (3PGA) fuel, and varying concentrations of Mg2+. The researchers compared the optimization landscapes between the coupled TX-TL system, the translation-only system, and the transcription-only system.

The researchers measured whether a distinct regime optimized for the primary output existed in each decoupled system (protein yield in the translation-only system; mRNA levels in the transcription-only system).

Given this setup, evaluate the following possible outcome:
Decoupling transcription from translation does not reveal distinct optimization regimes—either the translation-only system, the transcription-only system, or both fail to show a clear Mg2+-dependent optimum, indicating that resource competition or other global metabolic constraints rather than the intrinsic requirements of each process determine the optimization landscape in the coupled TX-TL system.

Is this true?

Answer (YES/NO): NO